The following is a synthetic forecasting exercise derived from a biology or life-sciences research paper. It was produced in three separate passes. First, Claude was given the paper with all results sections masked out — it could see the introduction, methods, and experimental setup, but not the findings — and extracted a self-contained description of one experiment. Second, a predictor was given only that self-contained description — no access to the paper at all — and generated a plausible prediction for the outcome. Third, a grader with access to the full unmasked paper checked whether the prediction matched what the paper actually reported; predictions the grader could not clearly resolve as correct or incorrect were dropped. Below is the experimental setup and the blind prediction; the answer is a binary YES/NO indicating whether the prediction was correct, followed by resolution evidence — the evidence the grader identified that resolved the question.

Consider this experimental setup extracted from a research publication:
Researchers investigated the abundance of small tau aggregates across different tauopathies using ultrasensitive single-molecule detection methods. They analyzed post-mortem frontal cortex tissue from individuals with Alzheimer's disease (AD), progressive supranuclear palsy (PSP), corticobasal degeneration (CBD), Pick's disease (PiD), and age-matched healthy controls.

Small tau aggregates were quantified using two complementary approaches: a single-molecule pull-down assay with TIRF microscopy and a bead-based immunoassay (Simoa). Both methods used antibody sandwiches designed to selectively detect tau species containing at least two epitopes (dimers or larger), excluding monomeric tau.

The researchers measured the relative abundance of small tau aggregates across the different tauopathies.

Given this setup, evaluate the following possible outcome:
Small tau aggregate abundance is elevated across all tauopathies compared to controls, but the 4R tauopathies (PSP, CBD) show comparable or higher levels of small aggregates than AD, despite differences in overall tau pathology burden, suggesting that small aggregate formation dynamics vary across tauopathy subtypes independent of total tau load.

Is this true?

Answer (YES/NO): NO